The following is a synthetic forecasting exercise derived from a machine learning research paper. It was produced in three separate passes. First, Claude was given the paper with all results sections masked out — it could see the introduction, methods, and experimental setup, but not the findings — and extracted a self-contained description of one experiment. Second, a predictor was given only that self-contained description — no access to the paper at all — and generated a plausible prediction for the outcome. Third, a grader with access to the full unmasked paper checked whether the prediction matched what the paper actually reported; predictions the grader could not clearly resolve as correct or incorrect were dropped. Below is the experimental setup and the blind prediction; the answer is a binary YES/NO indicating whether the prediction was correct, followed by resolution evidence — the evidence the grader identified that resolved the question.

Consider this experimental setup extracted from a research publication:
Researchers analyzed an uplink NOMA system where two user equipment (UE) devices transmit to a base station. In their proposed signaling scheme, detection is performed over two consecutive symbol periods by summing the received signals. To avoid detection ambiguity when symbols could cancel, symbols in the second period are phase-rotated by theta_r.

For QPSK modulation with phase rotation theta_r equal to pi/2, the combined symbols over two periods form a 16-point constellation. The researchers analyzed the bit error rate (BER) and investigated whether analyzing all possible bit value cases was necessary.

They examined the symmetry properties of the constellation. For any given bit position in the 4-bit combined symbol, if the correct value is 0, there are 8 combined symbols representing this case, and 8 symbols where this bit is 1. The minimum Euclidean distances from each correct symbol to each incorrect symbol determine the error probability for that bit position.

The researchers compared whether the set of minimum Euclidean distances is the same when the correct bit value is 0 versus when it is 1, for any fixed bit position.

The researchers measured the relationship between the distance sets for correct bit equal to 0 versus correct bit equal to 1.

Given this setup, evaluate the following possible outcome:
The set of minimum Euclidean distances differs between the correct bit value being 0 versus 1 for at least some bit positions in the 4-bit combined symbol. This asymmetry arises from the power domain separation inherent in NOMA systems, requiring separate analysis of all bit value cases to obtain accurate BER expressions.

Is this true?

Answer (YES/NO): NO